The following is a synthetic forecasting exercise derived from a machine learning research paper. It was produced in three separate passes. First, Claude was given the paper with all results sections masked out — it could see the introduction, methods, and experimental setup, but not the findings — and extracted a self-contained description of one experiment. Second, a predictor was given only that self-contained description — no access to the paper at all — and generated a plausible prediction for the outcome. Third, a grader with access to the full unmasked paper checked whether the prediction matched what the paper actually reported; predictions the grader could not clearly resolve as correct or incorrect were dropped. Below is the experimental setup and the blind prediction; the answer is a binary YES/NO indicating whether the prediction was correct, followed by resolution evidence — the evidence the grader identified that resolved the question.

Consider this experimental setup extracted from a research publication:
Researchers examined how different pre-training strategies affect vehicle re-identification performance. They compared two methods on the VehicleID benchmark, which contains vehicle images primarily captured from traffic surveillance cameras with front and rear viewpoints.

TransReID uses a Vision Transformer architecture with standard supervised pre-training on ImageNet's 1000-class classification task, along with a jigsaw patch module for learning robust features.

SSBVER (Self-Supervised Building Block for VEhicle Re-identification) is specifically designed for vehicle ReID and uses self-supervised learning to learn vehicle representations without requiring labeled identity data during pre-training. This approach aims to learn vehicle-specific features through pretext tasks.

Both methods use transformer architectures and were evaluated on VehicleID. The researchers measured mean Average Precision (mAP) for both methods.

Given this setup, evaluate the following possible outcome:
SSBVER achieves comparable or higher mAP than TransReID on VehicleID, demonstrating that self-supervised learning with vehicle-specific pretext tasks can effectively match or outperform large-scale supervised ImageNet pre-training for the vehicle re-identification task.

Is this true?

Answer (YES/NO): NO